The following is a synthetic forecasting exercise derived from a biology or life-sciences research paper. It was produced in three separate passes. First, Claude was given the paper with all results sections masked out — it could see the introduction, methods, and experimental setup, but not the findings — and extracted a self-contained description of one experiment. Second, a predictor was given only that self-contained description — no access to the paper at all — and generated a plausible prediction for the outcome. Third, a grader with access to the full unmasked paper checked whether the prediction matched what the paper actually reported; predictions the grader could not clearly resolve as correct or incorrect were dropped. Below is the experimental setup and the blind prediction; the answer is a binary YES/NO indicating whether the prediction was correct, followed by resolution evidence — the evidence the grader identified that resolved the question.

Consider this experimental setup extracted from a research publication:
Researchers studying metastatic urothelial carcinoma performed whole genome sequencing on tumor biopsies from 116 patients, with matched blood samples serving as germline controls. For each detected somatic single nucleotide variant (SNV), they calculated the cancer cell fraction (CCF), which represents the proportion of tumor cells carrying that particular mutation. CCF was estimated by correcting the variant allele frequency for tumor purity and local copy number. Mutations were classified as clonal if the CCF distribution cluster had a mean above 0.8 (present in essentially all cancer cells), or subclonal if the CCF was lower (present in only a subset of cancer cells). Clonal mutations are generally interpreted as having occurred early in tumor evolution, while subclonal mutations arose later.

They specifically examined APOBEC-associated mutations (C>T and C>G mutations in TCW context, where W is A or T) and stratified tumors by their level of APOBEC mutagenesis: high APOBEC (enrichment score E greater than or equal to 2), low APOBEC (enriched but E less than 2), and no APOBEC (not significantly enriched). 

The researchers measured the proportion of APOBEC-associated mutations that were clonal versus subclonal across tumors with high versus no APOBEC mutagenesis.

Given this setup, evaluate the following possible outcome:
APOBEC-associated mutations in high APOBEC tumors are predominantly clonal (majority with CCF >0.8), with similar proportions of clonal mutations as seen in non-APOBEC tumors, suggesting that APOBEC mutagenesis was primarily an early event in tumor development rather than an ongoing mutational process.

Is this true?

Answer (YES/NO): NO